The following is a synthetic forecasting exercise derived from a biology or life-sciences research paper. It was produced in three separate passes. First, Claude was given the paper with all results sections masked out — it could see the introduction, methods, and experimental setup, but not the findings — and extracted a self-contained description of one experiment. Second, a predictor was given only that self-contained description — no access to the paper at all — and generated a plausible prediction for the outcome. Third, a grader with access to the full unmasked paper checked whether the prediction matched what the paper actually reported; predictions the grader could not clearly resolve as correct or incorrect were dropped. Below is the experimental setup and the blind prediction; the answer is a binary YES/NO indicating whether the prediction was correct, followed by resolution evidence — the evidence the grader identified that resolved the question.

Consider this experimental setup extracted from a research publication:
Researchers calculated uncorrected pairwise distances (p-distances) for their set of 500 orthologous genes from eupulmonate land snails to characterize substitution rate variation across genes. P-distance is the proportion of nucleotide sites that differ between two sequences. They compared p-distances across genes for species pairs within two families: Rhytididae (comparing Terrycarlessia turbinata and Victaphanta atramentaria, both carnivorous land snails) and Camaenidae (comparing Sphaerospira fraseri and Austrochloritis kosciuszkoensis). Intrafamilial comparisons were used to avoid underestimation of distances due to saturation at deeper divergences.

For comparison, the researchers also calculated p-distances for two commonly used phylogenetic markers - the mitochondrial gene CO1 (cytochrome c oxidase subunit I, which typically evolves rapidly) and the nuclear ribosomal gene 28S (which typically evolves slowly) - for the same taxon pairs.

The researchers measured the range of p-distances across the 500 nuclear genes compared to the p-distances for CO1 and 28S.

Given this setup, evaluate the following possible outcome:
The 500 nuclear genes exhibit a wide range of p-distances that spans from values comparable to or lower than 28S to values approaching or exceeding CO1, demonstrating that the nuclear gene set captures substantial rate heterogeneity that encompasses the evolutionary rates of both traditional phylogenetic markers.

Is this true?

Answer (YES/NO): NO